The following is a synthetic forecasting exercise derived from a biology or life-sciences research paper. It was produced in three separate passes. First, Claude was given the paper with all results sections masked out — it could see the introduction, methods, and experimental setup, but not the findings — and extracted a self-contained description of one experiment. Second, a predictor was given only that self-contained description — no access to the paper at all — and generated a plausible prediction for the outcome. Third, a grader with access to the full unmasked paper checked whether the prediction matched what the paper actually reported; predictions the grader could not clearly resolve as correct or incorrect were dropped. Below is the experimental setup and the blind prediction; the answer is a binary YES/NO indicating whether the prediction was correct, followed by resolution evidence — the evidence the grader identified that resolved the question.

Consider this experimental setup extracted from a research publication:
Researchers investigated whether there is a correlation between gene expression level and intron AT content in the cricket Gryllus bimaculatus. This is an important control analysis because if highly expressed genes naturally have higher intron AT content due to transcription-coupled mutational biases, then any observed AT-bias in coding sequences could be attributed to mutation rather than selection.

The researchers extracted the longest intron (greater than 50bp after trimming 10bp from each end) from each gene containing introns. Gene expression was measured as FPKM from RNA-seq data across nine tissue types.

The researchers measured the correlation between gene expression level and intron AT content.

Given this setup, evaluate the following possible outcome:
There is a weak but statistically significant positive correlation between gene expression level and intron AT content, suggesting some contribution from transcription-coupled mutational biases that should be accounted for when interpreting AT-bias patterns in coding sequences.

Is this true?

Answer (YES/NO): YES